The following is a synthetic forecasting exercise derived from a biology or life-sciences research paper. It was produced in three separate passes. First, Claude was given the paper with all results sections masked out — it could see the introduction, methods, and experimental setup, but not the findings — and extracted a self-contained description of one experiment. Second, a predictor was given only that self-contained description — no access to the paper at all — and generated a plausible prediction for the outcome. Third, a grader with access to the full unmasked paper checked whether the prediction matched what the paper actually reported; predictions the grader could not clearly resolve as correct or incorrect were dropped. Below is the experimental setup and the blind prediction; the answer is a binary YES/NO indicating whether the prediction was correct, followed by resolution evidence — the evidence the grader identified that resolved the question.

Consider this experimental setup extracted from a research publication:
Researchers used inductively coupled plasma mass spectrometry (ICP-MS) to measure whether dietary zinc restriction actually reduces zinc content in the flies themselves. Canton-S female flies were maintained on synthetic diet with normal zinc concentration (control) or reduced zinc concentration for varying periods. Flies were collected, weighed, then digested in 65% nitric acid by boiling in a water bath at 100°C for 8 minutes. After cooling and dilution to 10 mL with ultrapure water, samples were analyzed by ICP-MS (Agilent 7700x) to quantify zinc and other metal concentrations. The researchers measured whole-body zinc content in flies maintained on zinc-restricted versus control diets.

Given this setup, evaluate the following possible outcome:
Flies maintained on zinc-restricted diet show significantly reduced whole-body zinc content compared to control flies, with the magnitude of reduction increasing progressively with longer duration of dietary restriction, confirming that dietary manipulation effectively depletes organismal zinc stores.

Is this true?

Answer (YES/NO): NO